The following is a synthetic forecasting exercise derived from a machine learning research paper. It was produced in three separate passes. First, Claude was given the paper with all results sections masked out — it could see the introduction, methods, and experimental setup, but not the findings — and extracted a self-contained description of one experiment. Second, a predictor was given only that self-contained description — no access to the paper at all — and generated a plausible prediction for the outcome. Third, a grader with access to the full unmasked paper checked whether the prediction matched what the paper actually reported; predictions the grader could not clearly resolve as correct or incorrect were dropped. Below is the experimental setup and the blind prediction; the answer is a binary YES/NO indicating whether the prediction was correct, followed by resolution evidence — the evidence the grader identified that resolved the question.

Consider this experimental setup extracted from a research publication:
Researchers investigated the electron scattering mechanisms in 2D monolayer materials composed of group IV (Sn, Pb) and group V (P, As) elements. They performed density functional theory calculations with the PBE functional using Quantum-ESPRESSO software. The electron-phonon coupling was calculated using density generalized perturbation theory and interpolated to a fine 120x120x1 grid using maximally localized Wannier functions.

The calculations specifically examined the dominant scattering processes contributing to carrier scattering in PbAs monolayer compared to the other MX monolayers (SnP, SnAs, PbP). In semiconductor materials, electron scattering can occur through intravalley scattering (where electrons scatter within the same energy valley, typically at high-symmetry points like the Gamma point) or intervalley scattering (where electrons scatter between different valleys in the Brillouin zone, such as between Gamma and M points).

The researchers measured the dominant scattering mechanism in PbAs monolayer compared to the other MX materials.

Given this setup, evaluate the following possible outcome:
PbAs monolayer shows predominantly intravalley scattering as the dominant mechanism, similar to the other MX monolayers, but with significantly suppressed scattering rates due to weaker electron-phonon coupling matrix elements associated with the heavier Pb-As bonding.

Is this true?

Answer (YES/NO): NO